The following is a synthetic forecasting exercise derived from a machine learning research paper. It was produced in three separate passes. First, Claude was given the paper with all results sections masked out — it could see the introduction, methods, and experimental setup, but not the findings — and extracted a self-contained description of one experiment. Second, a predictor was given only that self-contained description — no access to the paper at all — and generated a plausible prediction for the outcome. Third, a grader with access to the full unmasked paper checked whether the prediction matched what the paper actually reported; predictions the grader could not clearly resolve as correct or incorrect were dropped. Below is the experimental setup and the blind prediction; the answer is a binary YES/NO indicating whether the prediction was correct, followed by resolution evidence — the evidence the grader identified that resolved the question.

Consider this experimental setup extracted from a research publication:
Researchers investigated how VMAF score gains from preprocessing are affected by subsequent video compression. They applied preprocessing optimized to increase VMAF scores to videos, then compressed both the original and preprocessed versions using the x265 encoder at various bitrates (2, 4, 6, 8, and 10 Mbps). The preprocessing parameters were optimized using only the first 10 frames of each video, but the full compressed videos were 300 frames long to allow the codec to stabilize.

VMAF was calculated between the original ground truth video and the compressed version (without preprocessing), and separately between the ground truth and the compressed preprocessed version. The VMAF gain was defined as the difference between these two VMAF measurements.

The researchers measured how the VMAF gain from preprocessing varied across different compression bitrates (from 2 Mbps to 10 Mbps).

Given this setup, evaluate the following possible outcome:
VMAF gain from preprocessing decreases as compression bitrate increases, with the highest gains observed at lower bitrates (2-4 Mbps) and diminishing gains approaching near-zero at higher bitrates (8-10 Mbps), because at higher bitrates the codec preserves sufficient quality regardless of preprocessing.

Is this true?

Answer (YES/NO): NO